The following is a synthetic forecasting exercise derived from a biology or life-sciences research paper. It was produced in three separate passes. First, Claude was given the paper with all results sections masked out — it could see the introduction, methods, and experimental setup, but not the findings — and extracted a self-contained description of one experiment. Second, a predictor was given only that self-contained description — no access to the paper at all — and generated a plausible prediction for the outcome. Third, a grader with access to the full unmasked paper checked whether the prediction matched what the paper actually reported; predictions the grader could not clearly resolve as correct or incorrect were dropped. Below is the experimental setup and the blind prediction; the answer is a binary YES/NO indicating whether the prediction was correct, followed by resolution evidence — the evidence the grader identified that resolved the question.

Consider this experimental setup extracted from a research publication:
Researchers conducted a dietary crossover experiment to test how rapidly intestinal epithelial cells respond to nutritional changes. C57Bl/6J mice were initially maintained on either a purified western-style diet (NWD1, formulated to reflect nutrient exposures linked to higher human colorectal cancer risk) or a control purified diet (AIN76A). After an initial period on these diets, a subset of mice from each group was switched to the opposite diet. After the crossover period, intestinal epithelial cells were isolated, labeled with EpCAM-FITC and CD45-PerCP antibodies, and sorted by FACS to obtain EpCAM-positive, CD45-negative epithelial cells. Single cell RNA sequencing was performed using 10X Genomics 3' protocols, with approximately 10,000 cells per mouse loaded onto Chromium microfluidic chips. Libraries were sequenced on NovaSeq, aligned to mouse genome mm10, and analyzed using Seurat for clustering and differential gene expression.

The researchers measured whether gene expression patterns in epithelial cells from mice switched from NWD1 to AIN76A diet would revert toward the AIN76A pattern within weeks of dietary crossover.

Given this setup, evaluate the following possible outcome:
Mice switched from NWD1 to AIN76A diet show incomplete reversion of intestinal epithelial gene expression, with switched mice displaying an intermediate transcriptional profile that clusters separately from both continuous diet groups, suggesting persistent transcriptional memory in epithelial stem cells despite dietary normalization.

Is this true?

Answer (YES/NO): NO